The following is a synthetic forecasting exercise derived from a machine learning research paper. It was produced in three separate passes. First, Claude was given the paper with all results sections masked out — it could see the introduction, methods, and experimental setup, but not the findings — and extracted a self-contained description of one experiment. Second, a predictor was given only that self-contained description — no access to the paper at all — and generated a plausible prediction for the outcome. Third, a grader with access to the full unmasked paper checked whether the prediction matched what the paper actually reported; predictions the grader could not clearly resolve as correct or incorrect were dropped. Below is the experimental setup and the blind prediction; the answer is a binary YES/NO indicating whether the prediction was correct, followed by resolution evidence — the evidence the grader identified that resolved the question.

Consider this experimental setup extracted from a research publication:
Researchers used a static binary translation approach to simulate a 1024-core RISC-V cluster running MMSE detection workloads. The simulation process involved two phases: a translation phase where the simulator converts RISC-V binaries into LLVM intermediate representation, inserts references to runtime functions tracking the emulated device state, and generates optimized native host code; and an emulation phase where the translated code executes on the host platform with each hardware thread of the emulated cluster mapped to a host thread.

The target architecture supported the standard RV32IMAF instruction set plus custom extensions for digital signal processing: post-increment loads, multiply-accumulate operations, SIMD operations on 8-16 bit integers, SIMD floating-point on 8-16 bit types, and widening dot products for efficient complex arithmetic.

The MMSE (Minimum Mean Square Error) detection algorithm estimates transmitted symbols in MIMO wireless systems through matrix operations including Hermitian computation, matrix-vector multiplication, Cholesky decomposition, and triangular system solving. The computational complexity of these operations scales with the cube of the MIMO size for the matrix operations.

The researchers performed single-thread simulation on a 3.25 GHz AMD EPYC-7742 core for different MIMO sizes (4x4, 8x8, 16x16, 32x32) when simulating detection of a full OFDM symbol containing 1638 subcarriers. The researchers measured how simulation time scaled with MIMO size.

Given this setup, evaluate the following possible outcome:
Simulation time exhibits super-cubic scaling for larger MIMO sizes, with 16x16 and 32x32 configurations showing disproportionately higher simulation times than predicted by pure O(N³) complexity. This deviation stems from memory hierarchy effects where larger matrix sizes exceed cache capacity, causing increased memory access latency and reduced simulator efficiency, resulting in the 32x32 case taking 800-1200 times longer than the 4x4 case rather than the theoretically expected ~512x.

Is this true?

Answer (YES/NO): NO